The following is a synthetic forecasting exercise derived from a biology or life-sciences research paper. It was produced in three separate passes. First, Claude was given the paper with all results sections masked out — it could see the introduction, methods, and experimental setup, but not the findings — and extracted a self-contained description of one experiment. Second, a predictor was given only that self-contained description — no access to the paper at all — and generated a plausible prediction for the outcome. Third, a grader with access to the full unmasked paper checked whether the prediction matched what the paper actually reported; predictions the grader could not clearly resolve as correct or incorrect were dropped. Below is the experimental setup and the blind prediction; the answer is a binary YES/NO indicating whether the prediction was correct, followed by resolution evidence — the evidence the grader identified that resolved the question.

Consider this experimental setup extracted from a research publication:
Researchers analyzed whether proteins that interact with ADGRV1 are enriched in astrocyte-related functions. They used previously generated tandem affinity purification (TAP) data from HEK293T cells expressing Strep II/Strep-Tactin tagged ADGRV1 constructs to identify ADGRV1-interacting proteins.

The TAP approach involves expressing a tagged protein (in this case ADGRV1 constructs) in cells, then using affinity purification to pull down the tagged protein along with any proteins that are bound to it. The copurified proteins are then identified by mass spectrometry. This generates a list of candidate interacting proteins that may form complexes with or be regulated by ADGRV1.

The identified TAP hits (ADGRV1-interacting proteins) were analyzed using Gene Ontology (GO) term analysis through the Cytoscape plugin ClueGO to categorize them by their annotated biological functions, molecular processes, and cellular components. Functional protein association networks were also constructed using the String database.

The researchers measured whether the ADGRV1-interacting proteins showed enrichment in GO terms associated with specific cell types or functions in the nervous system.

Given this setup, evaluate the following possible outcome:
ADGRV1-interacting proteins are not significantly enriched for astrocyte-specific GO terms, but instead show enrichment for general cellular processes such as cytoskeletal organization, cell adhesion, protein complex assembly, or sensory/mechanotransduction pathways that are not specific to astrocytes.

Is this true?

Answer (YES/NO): NO